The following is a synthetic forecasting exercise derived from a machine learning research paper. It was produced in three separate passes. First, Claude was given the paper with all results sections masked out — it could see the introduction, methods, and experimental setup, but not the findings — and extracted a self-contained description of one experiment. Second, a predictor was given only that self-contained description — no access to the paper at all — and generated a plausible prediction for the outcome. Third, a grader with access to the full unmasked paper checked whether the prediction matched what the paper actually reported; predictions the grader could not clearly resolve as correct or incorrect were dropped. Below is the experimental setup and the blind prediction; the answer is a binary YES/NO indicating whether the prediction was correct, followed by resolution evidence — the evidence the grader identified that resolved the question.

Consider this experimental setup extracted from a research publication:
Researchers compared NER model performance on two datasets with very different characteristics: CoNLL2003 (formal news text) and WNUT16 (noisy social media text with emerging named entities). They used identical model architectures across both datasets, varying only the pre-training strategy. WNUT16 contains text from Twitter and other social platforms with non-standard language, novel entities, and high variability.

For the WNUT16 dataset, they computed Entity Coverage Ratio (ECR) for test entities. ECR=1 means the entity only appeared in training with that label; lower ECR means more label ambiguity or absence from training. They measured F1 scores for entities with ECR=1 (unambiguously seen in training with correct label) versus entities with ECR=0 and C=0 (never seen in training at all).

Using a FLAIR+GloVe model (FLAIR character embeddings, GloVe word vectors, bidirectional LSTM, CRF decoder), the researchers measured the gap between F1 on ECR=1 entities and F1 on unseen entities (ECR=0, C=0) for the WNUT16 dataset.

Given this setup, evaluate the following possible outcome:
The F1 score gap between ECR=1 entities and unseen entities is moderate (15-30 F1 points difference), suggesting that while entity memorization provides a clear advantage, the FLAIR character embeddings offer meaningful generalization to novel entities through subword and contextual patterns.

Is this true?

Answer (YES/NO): NO